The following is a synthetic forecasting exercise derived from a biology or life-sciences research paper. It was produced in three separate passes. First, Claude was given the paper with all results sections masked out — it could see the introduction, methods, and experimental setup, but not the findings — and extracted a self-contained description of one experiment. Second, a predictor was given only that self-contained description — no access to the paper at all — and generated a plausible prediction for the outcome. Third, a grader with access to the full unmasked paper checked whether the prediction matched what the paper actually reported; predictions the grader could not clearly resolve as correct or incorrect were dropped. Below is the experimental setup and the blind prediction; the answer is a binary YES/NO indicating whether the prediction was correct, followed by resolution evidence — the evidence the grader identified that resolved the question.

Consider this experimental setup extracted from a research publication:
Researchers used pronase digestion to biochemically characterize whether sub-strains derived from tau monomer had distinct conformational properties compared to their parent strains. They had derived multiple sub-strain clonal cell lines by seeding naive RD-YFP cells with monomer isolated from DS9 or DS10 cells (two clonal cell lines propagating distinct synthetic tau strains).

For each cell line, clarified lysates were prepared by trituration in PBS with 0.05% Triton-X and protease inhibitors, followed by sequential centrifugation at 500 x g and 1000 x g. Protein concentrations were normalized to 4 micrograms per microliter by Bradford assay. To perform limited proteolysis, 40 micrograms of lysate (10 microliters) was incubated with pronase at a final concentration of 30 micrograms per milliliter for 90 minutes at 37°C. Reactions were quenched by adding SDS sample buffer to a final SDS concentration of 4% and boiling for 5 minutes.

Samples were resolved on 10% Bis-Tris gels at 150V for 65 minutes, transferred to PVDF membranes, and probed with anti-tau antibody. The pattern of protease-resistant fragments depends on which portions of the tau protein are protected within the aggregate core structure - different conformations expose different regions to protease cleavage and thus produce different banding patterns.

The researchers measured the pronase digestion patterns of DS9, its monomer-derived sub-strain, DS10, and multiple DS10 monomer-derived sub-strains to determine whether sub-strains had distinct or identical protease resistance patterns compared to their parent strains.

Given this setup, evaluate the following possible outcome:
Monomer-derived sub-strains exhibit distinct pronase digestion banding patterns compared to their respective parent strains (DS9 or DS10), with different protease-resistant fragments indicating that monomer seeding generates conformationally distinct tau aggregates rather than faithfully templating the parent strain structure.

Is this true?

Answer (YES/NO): NO